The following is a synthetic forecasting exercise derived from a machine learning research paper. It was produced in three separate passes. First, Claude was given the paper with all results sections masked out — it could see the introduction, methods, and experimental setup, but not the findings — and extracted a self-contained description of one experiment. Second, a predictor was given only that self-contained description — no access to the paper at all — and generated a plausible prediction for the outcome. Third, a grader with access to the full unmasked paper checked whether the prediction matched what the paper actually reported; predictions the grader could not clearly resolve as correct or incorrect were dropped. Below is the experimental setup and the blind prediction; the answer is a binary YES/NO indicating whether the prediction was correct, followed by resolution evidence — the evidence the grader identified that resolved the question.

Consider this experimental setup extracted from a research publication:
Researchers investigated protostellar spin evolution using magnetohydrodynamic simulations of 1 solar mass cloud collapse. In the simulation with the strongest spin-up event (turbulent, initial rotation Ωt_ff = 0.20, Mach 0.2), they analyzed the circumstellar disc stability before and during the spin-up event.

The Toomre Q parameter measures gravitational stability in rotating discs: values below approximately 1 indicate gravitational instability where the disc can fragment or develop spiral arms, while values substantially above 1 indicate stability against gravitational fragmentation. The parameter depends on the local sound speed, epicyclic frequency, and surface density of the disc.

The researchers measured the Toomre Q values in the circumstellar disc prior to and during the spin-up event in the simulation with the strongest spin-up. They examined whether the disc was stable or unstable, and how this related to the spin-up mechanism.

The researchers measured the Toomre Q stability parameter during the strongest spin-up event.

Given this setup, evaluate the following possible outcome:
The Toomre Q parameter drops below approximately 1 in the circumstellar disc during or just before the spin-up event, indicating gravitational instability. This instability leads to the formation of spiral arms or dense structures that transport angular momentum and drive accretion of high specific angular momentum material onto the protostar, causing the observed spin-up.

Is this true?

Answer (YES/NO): YES